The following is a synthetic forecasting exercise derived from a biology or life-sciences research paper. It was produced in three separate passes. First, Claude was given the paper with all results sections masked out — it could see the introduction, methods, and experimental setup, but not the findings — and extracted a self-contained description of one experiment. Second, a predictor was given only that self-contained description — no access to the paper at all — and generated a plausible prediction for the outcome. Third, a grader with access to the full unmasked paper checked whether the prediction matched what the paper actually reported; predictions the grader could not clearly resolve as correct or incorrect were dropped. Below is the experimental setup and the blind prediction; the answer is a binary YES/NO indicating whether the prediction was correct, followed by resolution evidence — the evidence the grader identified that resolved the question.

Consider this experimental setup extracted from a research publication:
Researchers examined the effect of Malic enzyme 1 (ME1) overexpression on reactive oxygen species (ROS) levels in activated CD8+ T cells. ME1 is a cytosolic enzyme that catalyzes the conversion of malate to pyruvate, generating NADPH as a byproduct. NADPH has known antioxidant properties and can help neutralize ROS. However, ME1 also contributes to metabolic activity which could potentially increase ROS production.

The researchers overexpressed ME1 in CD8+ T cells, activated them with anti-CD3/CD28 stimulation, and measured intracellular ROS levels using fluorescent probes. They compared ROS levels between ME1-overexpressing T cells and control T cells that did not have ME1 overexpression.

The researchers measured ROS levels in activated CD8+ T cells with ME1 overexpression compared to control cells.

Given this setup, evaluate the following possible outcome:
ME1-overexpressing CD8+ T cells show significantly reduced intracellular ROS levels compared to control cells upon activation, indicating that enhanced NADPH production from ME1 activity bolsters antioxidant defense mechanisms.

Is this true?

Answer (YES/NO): NO